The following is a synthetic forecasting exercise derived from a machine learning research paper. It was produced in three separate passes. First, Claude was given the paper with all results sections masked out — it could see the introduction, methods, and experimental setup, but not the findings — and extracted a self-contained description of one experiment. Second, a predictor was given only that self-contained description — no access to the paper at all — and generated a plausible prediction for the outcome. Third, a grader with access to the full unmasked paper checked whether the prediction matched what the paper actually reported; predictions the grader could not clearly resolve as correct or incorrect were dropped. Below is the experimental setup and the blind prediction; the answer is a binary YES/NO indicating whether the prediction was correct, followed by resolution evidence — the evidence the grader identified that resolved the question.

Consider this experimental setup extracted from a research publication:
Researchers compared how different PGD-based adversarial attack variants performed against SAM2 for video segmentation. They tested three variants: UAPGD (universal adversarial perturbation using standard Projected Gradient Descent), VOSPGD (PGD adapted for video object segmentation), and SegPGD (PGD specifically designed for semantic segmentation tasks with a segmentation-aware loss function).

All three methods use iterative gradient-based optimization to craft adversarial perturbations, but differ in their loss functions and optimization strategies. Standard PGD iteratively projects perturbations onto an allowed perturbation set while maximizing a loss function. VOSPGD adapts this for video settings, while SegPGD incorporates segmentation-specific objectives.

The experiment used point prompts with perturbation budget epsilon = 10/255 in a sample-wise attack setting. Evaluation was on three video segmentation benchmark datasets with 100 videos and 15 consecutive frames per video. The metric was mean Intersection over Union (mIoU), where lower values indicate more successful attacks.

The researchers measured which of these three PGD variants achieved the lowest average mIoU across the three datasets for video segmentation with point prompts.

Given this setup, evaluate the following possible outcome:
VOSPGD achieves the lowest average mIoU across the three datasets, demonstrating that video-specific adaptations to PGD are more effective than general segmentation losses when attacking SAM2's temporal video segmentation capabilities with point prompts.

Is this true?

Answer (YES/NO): NO